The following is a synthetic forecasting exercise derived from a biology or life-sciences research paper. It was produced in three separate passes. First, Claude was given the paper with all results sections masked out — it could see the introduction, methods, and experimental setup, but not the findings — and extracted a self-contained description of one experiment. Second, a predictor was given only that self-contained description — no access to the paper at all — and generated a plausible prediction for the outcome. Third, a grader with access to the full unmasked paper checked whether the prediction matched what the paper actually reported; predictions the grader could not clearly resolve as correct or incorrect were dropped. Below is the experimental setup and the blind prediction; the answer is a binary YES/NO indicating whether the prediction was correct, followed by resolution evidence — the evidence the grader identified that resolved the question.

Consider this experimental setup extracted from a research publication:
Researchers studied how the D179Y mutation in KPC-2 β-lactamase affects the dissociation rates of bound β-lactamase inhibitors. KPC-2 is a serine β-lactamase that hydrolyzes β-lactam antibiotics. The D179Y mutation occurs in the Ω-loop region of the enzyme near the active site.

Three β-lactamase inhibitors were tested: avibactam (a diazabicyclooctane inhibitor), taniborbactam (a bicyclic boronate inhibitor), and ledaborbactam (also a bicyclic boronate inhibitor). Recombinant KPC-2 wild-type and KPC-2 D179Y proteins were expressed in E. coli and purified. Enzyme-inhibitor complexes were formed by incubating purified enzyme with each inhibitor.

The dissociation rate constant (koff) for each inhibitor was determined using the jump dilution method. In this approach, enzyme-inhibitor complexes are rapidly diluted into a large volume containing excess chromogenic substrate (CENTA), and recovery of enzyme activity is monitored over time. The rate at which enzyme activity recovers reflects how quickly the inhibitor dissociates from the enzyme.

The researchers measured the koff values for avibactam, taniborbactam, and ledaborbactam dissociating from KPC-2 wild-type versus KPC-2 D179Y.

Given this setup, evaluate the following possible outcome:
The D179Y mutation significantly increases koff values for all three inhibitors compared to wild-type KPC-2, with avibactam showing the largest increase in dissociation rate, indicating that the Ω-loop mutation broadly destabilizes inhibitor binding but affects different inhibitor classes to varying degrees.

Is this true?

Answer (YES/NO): NO